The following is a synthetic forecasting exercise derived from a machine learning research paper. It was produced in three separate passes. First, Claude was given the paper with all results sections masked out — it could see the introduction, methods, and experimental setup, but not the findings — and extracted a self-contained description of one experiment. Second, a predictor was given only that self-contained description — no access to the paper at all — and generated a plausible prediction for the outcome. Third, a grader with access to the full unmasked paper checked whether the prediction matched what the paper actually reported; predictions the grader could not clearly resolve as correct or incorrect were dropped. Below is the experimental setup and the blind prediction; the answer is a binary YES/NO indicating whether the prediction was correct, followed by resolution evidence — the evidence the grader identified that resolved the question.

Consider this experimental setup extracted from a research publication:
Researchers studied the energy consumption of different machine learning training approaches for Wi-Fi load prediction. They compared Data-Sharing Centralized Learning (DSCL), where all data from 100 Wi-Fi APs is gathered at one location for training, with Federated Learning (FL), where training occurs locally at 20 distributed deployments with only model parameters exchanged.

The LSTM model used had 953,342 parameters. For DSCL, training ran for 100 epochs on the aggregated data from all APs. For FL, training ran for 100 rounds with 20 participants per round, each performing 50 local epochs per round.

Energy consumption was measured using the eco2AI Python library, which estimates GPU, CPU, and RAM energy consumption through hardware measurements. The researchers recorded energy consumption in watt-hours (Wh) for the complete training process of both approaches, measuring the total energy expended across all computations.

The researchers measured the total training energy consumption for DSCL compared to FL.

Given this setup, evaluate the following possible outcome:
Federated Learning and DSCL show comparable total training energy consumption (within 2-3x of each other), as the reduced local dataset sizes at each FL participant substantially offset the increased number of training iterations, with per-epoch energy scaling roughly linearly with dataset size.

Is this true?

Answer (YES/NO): NO